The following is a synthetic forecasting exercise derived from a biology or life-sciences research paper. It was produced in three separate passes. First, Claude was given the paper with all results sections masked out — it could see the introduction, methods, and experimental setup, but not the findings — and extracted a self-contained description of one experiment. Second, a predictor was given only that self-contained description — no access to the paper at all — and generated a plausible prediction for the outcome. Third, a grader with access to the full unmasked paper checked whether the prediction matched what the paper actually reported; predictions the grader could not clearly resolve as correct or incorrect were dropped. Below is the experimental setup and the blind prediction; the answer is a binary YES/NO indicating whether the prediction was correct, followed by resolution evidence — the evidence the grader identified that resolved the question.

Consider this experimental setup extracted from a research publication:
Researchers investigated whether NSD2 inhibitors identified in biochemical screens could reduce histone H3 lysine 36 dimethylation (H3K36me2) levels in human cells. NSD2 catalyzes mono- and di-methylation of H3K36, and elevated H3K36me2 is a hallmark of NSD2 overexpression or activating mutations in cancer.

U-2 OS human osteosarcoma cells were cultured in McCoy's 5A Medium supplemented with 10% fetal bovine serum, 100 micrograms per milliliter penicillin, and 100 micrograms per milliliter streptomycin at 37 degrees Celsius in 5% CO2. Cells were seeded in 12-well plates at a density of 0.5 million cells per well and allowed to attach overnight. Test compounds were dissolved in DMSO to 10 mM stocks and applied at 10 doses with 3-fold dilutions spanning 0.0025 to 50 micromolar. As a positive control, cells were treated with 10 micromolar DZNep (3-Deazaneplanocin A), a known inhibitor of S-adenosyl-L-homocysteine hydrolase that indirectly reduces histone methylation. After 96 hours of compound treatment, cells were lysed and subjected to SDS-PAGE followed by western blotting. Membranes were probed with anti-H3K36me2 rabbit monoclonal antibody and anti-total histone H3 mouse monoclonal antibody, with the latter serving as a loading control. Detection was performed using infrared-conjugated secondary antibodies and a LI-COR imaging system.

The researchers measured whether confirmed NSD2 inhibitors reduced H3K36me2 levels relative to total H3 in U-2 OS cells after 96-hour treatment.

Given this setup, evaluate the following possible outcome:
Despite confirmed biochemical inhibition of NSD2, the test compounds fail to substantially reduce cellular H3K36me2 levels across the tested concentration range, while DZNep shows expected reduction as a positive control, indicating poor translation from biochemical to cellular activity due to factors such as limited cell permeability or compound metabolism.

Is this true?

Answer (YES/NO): NO